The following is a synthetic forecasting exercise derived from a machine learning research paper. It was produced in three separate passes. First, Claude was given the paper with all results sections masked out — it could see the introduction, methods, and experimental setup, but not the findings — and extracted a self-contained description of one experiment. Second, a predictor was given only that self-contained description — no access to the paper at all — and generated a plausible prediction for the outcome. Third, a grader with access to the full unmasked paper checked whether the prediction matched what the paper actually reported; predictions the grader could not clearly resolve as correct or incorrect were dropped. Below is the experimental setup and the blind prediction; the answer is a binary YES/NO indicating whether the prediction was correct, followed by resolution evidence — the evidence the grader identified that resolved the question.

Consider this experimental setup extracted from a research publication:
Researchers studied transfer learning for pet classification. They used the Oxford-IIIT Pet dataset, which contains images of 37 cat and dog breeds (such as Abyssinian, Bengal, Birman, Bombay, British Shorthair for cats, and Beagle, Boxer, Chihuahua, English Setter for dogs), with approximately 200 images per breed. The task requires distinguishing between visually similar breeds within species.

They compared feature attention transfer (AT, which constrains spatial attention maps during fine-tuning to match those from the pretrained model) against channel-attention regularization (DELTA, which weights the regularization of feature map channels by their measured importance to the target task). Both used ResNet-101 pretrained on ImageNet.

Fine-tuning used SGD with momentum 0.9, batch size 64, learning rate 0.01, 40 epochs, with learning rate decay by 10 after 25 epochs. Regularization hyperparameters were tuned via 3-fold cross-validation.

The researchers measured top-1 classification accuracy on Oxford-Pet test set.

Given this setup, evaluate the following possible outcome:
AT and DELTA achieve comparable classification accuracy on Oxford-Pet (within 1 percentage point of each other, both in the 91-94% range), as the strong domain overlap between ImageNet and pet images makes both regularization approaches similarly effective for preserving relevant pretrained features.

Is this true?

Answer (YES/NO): NO